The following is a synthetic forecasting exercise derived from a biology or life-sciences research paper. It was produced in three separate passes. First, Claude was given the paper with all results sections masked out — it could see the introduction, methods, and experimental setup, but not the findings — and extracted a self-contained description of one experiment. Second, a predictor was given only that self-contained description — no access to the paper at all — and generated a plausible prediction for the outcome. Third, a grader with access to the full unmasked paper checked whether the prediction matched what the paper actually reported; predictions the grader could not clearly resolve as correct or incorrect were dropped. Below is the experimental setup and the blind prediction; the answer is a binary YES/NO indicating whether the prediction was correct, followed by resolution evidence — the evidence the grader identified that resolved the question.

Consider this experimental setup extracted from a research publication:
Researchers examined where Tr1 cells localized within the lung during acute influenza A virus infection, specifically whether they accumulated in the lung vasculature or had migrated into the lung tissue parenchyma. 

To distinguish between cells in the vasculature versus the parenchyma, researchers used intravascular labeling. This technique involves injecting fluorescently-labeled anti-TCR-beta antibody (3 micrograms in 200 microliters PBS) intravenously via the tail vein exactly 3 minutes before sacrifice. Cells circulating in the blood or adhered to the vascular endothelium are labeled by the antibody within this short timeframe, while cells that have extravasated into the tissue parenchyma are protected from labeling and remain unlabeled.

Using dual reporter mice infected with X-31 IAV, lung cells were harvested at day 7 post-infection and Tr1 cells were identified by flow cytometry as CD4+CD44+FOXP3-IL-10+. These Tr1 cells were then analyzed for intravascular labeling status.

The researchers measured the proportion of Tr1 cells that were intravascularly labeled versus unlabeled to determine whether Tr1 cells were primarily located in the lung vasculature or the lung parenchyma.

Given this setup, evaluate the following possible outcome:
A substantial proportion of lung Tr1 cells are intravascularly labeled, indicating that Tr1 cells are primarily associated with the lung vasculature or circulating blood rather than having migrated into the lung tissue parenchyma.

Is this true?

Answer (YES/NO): NO